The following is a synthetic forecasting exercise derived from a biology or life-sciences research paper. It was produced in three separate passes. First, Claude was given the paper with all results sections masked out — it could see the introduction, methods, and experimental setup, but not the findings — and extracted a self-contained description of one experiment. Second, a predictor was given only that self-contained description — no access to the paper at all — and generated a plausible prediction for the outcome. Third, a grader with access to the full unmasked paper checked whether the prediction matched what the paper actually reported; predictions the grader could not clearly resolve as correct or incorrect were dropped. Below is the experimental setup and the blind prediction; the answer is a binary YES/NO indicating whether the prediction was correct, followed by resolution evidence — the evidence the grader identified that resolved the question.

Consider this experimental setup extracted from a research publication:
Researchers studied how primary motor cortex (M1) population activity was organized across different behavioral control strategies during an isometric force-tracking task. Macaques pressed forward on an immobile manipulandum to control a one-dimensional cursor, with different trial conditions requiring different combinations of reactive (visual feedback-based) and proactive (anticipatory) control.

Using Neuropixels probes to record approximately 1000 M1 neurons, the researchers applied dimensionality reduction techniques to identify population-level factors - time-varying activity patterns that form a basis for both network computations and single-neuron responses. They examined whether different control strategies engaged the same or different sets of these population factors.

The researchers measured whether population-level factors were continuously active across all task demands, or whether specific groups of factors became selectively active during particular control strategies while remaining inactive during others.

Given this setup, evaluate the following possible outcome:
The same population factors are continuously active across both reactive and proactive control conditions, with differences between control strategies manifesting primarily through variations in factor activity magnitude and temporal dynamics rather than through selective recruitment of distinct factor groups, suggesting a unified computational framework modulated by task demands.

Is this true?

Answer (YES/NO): NO